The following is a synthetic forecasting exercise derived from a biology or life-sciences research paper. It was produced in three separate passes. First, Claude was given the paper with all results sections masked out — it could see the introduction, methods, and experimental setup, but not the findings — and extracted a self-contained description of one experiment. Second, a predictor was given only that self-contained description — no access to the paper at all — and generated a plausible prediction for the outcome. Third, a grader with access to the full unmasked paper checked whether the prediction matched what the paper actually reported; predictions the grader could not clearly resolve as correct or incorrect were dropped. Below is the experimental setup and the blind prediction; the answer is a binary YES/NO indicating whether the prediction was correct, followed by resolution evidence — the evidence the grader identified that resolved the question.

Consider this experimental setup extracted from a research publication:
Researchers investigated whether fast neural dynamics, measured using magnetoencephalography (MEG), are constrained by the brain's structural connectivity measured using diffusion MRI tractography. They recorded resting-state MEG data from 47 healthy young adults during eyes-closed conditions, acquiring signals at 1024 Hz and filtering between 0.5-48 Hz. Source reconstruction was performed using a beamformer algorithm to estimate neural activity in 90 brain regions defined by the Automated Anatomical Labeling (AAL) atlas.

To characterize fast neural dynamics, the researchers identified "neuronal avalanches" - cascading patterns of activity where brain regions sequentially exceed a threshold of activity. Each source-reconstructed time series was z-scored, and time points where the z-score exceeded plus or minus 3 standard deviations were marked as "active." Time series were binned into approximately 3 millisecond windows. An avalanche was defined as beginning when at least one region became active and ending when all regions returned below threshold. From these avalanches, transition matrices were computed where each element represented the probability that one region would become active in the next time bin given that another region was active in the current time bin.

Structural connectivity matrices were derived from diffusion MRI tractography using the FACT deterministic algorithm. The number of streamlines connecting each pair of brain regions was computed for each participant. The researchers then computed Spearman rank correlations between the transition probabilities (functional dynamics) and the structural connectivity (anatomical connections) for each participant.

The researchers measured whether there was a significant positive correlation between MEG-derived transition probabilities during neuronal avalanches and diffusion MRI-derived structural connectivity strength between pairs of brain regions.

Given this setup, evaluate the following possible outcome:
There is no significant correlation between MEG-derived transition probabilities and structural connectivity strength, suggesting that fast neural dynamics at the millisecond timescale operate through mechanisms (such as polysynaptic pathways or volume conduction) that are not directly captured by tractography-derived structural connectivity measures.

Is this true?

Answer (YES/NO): NO